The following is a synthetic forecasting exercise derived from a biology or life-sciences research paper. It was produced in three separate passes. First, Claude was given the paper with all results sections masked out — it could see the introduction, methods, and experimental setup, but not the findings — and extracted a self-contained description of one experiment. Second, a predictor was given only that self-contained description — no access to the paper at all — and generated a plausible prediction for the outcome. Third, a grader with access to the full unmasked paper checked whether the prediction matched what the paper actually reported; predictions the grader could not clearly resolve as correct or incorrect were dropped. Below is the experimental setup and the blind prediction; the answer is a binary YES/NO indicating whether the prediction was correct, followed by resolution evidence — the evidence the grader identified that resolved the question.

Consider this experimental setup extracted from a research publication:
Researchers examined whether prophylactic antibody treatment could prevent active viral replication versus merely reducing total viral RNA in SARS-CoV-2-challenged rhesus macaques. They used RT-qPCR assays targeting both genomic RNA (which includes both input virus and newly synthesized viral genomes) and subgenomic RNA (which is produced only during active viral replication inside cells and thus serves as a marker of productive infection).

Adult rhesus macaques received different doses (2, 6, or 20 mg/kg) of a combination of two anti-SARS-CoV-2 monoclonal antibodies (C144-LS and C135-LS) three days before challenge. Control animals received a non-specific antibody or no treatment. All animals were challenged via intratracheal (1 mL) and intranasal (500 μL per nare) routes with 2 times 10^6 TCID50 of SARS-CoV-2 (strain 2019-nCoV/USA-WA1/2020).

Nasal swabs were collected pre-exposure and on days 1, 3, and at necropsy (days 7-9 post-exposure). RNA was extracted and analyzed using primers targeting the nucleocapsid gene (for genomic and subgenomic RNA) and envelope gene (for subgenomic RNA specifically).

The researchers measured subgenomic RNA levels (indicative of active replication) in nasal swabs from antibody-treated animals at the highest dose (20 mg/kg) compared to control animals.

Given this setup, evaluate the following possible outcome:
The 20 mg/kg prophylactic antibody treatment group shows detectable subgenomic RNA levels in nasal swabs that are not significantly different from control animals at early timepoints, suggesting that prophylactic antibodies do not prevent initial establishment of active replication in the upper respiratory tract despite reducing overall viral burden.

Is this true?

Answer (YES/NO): NO